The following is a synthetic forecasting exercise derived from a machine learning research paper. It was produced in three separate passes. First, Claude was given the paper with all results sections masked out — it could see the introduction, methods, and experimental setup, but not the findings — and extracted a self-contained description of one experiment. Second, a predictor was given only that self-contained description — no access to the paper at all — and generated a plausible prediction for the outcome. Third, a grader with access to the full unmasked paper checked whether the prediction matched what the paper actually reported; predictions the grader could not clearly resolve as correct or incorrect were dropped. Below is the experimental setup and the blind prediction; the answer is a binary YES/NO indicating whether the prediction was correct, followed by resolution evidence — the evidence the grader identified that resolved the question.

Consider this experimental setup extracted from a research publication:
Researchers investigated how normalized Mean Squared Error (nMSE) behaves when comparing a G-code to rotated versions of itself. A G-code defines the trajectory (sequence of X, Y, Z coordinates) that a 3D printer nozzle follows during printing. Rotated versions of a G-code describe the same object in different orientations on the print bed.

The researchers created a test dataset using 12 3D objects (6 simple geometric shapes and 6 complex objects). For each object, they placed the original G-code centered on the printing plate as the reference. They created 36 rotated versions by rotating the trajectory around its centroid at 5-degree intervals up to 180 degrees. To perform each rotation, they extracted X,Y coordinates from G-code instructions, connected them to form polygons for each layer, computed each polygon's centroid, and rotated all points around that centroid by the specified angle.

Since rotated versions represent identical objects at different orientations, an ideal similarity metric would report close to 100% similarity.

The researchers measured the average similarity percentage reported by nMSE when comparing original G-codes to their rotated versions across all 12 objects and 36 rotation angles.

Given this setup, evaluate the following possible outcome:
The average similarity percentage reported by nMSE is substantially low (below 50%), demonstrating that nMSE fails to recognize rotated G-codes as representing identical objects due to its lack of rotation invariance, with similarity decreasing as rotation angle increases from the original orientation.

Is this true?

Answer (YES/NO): NO